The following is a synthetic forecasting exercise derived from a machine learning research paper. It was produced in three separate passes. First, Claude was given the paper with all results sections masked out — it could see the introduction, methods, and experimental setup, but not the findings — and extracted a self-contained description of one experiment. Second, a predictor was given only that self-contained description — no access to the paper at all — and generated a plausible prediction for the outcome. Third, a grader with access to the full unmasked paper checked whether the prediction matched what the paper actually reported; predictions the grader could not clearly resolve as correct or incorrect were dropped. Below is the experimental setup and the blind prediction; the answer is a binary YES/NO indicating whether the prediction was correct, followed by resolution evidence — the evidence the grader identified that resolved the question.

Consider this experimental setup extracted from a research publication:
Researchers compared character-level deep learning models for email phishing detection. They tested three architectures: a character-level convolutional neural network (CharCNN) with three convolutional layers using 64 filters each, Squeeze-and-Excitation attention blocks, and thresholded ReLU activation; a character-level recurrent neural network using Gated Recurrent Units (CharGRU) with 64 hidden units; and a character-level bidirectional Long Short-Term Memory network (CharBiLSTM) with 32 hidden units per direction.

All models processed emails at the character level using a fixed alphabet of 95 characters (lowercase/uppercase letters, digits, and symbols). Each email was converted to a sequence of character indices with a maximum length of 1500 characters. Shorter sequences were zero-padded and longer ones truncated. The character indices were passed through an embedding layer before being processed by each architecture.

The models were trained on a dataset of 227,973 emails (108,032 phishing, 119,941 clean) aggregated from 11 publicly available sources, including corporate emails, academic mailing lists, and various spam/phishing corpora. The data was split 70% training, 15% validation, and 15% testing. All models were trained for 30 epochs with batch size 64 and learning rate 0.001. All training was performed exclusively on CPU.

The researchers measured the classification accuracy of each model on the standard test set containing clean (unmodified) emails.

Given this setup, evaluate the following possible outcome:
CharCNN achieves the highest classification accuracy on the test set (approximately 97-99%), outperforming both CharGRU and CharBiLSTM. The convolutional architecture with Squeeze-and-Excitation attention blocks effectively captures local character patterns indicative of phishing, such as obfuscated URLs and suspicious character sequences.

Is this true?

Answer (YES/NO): NO